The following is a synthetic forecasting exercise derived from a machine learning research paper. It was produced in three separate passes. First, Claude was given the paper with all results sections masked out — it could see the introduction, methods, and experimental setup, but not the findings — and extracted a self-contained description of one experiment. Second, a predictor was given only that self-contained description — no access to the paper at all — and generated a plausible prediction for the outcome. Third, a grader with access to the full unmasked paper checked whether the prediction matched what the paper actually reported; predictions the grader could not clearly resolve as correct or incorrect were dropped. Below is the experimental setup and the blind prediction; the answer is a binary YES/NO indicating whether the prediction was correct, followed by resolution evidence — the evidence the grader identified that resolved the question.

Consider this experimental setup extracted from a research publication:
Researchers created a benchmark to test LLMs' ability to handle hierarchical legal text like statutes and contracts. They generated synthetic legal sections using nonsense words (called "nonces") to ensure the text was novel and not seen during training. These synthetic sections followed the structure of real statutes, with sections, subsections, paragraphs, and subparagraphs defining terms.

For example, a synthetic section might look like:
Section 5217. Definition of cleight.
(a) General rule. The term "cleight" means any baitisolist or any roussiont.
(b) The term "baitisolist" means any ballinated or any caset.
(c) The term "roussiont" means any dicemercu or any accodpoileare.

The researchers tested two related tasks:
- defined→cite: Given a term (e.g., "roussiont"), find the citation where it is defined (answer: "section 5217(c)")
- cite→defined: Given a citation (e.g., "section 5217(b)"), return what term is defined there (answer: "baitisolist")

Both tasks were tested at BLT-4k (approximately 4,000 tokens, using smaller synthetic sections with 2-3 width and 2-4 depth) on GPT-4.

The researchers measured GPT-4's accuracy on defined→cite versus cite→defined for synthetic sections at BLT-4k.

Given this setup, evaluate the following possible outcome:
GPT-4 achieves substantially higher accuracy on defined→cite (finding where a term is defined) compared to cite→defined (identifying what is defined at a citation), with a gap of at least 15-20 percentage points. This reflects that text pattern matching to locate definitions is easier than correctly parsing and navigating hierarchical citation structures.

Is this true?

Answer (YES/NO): NO